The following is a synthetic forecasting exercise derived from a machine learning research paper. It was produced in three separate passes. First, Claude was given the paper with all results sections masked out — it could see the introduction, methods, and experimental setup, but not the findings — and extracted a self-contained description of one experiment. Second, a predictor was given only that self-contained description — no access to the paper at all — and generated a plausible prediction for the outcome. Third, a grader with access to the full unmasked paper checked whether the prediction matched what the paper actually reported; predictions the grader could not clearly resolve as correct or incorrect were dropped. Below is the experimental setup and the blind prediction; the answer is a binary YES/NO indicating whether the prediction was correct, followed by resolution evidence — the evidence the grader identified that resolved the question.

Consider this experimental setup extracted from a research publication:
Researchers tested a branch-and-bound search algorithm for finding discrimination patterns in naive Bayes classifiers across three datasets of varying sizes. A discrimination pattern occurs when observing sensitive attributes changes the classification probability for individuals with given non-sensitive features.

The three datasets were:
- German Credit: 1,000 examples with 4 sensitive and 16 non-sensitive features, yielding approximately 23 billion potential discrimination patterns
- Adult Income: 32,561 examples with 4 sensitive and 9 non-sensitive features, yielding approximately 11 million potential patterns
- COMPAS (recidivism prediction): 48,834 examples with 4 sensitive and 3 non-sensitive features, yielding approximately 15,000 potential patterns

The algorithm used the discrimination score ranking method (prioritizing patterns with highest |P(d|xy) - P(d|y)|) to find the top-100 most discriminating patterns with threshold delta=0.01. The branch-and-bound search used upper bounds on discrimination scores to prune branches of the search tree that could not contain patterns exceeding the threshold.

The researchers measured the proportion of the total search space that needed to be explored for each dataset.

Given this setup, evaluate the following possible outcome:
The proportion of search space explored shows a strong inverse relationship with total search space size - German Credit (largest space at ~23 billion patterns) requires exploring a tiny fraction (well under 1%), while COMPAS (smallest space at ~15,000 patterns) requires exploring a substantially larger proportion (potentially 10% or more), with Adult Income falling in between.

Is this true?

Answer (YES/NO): YES